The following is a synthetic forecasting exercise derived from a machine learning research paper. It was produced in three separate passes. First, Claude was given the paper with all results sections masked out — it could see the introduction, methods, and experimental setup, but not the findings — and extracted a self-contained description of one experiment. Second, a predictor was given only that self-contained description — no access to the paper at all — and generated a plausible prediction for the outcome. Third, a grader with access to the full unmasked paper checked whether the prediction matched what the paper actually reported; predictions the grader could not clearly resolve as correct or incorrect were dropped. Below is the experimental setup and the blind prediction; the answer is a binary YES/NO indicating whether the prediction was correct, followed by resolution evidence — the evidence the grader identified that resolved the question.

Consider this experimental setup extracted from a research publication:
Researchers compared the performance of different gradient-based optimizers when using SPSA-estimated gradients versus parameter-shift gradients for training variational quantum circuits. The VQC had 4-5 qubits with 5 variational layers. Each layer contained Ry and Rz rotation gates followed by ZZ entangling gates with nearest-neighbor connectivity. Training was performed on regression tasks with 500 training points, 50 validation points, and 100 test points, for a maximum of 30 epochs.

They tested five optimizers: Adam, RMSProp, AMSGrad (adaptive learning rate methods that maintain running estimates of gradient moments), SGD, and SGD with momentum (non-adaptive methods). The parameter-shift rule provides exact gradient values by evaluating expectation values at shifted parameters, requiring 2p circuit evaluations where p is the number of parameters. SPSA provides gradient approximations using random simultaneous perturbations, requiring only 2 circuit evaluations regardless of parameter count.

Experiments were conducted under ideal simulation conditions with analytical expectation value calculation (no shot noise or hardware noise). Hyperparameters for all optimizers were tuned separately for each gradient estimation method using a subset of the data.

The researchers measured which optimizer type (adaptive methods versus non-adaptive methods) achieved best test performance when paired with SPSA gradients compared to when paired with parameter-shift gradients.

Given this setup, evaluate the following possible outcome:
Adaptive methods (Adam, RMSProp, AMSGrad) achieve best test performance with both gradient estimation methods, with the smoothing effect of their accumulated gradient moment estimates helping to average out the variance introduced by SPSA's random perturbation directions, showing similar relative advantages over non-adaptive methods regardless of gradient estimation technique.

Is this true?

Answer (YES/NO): NO